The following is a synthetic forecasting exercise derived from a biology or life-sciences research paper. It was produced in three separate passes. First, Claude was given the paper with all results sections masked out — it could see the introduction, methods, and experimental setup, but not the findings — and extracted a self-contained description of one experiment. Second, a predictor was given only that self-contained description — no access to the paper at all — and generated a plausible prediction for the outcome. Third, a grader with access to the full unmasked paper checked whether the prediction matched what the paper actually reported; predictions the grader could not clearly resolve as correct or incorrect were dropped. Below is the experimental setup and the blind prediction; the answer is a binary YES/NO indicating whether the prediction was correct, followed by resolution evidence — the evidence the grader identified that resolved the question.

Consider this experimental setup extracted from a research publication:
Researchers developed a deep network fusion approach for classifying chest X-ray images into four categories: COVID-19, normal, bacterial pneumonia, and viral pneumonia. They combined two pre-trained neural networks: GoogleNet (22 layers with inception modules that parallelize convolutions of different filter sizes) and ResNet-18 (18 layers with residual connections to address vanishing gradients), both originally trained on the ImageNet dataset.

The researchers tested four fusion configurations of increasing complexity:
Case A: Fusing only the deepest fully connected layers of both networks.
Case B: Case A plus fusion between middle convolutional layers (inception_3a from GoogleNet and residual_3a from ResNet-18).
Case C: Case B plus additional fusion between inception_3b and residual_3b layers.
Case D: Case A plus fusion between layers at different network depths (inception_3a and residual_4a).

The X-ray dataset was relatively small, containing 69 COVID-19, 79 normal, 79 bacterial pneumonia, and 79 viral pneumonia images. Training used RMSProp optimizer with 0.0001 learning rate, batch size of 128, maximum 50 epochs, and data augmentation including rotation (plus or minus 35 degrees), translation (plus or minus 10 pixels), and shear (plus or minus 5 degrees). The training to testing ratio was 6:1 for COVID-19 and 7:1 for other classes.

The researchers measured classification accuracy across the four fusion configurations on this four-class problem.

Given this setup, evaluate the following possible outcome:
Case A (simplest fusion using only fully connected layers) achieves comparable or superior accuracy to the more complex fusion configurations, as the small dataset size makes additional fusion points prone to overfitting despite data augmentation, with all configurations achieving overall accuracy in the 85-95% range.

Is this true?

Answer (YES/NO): NO